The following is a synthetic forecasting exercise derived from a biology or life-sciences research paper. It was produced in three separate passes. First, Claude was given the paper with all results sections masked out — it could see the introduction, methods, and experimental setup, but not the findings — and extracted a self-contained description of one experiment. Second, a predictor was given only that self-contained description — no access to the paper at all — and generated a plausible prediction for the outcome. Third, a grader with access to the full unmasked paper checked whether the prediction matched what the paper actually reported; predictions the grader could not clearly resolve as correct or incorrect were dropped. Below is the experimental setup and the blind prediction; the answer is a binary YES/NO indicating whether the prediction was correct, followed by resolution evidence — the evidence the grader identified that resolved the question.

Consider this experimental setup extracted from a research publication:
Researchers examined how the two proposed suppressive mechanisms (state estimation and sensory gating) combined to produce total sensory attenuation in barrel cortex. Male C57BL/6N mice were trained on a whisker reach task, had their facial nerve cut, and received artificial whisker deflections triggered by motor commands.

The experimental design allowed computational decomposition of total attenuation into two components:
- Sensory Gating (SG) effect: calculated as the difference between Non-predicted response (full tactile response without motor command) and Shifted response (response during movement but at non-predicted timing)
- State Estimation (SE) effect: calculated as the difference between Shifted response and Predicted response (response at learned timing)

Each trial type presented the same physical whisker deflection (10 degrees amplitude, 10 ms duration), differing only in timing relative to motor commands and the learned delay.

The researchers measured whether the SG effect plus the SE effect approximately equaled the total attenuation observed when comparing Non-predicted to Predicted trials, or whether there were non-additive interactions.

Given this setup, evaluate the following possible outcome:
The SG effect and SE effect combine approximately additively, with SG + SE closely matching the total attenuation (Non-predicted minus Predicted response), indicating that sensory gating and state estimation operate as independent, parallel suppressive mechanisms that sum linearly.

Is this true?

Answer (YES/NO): YES